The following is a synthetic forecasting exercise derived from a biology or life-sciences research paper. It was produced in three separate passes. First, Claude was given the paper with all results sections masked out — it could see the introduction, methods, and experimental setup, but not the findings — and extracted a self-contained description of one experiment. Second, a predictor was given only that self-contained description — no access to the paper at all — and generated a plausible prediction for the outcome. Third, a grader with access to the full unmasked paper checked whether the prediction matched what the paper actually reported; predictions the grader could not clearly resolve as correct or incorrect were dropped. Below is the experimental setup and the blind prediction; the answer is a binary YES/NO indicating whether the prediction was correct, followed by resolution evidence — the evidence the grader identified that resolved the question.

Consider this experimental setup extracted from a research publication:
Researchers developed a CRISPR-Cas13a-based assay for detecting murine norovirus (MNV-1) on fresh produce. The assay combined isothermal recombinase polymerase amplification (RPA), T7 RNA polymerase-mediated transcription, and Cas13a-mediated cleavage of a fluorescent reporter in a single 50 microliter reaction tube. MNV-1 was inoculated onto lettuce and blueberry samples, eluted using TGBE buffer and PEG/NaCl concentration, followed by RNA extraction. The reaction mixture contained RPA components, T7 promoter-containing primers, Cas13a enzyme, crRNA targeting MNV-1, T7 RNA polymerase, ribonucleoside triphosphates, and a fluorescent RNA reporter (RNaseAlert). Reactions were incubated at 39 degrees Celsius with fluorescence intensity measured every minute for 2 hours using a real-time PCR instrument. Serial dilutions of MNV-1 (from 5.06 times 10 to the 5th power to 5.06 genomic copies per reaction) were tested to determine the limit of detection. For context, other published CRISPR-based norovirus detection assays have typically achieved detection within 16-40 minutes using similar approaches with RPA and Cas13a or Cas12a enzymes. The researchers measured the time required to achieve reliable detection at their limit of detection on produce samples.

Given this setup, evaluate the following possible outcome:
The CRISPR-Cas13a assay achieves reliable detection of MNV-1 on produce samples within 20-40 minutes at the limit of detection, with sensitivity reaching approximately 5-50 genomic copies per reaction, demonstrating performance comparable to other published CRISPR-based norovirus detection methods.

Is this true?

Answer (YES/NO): NO